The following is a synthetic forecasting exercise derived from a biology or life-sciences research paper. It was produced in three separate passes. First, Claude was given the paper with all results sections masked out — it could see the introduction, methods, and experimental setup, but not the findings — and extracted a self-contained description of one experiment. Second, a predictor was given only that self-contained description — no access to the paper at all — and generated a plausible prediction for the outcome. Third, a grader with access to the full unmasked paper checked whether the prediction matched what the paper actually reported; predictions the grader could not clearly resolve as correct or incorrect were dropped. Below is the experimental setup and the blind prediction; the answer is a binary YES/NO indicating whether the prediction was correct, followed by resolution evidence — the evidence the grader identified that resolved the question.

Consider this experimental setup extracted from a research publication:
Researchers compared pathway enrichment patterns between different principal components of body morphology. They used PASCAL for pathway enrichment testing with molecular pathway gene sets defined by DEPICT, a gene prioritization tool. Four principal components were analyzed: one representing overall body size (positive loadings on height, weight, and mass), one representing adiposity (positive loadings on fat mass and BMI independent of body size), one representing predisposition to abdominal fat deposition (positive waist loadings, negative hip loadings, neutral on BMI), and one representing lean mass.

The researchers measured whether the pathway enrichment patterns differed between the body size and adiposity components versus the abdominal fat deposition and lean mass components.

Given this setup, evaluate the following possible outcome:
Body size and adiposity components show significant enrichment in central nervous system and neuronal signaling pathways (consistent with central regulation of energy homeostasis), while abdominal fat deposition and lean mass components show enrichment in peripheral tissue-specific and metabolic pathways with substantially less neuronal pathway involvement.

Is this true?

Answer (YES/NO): YES